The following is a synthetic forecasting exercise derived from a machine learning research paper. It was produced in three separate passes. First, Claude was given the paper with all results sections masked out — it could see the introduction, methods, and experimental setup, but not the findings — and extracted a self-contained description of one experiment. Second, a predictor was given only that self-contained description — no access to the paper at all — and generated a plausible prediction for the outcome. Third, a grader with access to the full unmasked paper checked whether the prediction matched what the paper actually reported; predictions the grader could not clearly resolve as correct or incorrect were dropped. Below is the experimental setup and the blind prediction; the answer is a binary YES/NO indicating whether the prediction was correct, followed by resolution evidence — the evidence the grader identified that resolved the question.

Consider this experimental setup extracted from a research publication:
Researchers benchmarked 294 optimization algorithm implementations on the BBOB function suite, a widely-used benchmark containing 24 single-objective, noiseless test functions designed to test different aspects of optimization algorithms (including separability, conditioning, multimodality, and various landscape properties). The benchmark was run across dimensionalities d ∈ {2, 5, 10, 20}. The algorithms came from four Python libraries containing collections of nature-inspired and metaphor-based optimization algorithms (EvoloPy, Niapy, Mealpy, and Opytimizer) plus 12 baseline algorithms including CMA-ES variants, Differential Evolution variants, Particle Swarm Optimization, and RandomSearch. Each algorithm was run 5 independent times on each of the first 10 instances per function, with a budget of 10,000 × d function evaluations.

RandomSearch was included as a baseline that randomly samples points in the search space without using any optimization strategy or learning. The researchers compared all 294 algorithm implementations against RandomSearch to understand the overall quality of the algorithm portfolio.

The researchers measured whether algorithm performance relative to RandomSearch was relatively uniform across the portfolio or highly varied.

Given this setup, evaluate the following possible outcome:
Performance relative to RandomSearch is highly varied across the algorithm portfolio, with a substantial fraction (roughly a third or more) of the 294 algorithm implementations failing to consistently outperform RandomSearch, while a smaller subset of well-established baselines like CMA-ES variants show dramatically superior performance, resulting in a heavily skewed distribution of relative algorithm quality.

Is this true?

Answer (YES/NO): YES